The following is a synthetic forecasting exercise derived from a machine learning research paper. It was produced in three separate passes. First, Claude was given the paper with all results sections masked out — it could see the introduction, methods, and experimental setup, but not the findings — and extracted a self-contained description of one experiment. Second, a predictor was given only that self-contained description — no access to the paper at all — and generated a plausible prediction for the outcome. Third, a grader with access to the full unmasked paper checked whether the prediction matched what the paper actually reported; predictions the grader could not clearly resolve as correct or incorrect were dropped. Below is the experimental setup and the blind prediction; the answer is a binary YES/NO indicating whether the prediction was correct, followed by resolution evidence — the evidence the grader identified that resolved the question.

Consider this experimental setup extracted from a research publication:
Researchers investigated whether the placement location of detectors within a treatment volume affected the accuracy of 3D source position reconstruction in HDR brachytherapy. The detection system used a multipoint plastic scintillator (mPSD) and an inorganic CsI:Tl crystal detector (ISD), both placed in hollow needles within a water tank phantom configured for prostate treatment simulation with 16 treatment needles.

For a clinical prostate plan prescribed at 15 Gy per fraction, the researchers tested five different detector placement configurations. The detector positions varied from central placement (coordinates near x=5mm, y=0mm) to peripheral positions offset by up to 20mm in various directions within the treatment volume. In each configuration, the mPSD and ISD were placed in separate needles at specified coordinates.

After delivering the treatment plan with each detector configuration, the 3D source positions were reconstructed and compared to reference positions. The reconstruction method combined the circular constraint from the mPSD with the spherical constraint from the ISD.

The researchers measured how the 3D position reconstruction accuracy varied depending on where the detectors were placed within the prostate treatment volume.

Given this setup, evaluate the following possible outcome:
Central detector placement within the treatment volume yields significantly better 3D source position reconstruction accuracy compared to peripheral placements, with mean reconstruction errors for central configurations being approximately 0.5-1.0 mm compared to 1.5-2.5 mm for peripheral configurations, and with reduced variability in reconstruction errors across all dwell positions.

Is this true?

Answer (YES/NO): NO